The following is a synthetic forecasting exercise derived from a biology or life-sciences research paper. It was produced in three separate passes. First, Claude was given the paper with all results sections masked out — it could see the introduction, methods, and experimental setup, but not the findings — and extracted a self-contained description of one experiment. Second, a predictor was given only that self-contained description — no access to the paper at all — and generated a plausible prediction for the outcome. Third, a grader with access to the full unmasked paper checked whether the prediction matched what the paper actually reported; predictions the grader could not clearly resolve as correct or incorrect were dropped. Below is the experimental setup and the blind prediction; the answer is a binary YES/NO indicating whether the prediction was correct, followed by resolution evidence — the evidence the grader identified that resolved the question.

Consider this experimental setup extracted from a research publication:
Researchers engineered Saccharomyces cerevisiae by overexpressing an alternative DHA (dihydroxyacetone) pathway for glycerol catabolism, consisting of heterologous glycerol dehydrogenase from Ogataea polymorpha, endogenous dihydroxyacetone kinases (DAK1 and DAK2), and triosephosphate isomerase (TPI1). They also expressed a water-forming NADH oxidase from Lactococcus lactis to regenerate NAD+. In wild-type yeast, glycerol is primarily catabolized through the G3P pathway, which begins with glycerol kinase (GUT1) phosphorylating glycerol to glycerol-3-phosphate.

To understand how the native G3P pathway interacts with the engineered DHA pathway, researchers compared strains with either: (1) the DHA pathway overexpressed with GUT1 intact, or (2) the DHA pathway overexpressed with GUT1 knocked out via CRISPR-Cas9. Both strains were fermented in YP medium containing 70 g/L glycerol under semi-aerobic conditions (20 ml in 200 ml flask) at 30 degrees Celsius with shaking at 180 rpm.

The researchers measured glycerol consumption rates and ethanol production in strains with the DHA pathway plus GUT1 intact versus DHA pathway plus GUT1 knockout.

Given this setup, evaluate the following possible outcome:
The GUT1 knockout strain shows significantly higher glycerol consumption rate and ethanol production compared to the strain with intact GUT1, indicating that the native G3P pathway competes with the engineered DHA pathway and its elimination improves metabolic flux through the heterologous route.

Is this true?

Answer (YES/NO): NO